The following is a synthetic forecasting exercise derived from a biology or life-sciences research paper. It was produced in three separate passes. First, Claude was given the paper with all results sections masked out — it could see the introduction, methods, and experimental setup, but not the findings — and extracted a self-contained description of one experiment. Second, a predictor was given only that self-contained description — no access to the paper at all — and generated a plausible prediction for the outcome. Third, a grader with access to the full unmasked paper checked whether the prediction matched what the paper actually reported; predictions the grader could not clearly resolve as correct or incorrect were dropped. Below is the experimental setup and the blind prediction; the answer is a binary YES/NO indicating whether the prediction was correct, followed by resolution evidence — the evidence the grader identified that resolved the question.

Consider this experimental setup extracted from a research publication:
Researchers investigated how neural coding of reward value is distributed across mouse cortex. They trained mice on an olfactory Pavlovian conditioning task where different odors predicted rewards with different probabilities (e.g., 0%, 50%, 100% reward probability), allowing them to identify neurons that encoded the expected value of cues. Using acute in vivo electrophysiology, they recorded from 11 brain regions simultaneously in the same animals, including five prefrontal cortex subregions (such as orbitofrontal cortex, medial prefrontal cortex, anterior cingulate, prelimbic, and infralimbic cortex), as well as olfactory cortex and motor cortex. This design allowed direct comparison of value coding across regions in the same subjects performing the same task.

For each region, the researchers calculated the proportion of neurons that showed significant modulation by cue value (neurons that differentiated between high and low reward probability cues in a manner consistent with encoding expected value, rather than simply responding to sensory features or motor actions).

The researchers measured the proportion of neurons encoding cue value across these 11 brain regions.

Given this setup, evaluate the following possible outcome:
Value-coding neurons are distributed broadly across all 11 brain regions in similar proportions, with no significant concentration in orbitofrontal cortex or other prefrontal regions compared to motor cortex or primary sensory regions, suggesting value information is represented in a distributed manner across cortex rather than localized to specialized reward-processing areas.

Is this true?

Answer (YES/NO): NO